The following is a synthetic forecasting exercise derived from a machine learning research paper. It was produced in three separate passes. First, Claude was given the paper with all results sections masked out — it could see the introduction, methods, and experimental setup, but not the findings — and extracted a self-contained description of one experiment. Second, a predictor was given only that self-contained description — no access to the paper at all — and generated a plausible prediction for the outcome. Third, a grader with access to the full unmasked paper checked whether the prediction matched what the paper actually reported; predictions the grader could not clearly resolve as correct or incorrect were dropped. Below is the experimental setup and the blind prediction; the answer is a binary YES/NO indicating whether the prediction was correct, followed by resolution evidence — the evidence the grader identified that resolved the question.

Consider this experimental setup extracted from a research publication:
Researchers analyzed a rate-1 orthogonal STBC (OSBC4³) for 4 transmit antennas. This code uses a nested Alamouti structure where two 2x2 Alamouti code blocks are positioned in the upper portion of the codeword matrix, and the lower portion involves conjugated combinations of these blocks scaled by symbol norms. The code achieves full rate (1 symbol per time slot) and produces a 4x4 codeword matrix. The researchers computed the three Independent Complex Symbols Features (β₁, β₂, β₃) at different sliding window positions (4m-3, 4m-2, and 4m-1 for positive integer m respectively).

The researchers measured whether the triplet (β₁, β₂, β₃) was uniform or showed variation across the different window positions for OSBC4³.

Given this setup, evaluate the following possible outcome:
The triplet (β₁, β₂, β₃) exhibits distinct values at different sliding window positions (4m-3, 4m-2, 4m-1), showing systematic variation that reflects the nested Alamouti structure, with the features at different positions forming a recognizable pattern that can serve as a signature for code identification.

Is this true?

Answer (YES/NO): NO